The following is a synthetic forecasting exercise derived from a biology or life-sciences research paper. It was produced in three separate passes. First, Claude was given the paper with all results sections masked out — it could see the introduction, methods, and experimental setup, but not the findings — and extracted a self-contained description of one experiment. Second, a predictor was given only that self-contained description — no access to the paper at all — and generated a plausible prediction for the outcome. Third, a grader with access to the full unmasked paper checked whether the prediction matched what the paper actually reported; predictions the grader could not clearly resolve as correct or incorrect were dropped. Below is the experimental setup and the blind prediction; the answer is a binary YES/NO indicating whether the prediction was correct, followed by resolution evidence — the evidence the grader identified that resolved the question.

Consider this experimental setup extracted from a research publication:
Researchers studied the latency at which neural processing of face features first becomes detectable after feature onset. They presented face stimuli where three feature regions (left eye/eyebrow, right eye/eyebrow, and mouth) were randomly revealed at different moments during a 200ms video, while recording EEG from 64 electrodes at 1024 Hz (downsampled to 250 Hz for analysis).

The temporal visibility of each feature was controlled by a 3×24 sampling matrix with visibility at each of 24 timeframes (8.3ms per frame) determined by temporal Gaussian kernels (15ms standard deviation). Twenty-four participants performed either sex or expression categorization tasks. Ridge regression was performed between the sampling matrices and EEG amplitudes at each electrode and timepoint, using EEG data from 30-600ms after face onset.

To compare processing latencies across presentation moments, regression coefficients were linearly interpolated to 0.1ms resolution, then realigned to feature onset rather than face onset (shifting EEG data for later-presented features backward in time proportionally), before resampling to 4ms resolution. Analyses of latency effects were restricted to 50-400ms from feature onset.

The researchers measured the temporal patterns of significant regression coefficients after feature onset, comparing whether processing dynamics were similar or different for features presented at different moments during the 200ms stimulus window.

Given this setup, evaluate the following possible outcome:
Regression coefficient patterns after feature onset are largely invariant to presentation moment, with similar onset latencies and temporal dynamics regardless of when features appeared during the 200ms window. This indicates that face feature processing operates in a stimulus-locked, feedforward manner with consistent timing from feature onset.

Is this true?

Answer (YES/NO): NO